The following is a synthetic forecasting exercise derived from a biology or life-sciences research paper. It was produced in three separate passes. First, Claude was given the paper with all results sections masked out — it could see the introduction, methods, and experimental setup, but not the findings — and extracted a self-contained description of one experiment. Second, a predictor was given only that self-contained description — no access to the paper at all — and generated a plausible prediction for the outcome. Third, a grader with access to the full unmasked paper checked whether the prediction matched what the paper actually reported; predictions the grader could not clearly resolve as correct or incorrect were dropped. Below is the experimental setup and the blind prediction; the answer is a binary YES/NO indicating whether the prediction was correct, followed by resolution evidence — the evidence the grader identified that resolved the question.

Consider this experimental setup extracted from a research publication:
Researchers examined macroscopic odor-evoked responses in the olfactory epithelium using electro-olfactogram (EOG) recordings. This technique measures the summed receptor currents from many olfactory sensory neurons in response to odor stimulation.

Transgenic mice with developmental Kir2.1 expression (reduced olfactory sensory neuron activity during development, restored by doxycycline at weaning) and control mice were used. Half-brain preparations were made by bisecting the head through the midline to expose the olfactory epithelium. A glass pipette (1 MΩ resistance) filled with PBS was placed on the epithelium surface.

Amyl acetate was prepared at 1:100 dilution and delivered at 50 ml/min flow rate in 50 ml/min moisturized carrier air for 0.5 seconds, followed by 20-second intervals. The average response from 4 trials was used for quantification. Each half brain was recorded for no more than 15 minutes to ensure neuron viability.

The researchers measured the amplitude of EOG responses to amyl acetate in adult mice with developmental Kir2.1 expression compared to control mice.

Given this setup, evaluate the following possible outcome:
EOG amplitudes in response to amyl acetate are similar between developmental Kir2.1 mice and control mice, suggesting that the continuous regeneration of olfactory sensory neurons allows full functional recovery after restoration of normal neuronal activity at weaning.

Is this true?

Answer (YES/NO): YES